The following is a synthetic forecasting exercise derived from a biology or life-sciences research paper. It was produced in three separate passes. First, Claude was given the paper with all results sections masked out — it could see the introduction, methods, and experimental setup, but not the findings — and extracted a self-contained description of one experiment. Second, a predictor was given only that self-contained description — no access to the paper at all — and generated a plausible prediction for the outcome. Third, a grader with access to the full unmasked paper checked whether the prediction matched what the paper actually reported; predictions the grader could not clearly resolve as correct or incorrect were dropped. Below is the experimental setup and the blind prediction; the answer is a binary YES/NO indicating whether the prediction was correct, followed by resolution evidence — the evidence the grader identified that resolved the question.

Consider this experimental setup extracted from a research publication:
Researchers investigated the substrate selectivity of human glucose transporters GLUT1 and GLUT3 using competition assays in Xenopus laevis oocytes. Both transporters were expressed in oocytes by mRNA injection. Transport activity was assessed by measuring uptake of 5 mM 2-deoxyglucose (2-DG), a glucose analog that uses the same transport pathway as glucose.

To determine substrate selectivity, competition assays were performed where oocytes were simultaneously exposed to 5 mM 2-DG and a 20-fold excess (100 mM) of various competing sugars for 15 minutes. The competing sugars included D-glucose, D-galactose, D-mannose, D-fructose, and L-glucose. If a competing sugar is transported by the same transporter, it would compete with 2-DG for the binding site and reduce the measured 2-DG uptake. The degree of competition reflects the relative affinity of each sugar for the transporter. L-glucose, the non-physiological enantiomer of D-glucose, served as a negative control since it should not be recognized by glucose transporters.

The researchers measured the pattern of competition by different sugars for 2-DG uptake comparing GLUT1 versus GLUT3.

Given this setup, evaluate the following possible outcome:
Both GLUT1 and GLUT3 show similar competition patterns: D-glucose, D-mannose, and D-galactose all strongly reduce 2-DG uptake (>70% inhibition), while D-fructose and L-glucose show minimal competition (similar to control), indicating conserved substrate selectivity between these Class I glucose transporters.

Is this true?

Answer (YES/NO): NO